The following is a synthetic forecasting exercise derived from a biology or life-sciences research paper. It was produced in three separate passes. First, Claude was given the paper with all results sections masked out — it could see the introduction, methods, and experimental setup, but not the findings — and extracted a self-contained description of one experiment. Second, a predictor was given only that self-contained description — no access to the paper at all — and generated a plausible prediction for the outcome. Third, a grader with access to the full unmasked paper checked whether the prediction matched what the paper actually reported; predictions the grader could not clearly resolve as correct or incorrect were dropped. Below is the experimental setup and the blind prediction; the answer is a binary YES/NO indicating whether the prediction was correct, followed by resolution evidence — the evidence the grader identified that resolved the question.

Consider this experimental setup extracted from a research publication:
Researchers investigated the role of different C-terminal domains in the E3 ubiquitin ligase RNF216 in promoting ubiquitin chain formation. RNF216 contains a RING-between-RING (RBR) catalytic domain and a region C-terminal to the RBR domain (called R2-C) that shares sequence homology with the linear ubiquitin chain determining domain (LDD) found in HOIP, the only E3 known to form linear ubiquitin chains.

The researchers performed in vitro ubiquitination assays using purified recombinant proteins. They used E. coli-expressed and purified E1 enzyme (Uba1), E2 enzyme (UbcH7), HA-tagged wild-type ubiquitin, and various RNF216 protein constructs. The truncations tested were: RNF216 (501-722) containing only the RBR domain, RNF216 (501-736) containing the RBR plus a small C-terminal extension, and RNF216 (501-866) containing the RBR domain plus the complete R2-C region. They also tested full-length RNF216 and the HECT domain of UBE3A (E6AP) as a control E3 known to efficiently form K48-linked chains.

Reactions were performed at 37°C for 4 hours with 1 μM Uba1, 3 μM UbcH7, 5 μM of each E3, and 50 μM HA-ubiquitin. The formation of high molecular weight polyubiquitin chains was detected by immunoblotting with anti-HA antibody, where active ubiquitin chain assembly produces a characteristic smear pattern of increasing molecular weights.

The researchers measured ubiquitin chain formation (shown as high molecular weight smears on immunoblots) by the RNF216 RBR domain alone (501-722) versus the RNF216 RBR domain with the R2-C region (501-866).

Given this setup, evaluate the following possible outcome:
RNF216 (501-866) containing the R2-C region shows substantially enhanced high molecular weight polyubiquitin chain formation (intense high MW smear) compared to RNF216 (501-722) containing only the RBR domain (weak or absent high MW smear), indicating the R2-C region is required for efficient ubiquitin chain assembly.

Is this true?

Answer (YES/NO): YES